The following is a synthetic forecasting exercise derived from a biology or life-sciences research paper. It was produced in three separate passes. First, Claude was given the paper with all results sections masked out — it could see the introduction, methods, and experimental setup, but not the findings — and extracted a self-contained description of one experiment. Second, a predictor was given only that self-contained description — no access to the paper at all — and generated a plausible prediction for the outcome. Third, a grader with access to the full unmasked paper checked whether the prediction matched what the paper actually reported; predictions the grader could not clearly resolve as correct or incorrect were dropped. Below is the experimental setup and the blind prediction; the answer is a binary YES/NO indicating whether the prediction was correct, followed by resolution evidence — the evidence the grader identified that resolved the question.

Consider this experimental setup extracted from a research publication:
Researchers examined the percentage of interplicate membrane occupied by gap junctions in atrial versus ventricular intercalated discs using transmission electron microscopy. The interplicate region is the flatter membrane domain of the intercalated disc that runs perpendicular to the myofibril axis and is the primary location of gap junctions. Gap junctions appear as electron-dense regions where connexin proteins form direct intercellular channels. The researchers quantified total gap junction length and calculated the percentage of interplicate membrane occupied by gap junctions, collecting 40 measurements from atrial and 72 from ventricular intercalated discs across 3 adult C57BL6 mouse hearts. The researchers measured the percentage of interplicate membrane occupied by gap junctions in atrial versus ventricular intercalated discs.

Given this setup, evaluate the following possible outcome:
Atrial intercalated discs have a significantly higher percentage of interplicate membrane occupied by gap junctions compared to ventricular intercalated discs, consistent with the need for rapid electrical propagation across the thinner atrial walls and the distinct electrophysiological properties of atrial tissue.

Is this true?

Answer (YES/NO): NO